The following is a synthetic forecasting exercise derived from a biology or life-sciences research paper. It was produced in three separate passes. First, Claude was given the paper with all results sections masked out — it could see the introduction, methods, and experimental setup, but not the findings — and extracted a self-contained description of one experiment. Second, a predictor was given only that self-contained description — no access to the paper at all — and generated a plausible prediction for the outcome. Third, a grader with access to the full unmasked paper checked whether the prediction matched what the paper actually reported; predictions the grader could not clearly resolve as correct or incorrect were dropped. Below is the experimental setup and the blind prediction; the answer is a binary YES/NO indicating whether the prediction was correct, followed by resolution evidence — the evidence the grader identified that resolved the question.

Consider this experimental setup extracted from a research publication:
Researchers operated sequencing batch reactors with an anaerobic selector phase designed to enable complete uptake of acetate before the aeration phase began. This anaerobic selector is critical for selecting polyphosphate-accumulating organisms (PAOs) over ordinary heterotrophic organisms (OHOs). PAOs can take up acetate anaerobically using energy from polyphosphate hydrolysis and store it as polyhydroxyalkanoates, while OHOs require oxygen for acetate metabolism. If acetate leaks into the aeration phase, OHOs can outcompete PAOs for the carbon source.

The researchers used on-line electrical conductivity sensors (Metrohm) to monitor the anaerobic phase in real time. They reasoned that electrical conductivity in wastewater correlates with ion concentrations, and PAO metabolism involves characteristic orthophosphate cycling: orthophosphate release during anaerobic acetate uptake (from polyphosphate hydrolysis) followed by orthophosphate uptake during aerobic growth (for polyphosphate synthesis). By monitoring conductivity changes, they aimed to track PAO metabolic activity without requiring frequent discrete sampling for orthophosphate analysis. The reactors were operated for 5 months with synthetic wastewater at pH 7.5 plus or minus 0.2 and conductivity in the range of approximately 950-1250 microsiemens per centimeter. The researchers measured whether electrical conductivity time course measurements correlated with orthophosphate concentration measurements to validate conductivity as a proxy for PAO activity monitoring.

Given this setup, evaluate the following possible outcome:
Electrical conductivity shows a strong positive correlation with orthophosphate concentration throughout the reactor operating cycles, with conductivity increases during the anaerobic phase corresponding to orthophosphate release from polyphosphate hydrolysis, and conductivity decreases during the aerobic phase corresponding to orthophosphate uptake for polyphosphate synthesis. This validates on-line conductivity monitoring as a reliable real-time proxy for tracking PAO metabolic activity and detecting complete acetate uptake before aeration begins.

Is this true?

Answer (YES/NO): YES